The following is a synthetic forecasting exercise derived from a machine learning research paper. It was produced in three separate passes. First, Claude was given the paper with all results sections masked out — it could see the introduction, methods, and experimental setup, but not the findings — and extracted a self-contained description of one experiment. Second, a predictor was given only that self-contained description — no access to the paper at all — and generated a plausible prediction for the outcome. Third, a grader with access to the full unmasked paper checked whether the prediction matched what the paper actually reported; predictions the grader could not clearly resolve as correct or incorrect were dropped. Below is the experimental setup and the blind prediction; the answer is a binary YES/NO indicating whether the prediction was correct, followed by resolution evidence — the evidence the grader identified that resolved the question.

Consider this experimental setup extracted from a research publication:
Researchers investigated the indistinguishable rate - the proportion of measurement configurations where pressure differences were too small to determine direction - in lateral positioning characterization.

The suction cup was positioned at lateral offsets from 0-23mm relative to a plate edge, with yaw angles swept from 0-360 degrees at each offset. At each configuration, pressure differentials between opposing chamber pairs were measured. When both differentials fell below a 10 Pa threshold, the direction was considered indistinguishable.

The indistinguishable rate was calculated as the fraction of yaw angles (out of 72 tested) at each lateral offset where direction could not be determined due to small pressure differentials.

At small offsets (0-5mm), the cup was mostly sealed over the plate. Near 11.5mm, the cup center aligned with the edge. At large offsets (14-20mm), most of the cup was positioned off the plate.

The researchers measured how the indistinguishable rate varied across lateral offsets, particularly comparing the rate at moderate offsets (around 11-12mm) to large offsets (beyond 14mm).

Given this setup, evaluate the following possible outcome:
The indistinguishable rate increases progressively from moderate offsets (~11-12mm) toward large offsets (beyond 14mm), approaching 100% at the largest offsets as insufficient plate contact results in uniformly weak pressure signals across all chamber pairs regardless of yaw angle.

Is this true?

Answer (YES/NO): YES